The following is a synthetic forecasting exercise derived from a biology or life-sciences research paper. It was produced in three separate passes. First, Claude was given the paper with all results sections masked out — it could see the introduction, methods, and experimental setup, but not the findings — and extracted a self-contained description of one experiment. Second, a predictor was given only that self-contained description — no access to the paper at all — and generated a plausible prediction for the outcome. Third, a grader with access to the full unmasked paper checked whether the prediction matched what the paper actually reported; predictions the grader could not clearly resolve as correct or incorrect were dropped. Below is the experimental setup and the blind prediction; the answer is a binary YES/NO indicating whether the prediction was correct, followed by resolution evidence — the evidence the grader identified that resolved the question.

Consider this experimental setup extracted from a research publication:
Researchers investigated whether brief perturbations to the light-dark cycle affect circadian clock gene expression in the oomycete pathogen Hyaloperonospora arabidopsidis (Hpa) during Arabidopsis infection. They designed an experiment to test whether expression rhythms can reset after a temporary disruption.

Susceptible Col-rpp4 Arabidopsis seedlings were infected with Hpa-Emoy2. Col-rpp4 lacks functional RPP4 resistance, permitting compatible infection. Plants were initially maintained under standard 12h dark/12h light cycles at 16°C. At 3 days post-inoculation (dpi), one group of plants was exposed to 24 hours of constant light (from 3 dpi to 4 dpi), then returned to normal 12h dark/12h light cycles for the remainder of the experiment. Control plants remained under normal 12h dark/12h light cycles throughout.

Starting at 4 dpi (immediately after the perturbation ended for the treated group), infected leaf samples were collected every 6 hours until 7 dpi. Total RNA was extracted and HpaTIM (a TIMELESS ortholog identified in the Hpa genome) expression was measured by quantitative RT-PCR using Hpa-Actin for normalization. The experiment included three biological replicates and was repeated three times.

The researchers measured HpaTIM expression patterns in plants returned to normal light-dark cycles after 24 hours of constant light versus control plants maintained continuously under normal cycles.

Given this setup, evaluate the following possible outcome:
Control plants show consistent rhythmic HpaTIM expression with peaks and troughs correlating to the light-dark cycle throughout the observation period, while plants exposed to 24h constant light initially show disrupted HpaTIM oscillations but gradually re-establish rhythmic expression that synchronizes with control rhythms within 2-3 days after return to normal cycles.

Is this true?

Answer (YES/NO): YES